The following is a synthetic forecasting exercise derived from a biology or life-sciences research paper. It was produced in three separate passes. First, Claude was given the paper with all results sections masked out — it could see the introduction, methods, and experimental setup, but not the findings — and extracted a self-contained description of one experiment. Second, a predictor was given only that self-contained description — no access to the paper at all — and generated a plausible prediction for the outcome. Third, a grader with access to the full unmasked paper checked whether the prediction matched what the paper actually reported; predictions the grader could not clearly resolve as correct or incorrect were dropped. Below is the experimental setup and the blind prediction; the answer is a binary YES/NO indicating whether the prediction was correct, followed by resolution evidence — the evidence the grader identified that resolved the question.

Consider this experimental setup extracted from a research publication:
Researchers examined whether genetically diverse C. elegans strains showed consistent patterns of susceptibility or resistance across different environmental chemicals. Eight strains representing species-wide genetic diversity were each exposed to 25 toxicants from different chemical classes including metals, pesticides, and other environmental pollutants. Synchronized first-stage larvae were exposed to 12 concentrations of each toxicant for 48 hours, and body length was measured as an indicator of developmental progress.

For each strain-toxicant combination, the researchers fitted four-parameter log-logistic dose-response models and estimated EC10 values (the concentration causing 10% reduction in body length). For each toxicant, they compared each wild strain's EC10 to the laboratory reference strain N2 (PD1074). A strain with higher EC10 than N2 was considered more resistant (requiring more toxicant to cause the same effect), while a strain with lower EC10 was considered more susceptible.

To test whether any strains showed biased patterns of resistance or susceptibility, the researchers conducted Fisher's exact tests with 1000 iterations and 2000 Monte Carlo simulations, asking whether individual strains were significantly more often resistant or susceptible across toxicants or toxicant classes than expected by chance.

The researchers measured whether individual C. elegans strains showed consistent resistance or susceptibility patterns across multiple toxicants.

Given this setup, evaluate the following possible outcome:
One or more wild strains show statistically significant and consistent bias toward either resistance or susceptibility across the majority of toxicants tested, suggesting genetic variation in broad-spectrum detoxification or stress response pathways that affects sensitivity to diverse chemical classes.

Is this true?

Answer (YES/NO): NO